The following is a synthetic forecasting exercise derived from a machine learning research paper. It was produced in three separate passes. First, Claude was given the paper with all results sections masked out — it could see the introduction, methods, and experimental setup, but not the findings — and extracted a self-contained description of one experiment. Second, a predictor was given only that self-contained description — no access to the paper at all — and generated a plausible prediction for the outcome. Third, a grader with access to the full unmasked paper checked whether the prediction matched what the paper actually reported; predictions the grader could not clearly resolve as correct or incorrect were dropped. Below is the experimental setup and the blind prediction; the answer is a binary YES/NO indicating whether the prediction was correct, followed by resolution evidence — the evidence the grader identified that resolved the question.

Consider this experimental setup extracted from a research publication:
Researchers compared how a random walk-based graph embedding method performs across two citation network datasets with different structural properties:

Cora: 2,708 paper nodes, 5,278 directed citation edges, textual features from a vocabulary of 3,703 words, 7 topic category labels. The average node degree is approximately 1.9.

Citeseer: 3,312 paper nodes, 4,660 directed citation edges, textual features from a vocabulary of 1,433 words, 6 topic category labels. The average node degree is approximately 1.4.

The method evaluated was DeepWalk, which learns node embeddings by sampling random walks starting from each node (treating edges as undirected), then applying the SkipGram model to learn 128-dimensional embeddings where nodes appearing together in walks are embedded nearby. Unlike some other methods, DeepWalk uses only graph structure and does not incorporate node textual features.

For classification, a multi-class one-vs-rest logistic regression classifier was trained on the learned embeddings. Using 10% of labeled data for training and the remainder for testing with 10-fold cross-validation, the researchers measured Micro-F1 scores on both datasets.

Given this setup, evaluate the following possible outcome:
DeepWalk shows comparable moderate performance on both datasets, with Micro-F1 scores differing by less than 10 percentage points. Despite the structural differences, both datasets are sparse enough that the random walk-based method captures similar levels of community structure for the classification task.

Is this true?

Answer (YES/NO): NO